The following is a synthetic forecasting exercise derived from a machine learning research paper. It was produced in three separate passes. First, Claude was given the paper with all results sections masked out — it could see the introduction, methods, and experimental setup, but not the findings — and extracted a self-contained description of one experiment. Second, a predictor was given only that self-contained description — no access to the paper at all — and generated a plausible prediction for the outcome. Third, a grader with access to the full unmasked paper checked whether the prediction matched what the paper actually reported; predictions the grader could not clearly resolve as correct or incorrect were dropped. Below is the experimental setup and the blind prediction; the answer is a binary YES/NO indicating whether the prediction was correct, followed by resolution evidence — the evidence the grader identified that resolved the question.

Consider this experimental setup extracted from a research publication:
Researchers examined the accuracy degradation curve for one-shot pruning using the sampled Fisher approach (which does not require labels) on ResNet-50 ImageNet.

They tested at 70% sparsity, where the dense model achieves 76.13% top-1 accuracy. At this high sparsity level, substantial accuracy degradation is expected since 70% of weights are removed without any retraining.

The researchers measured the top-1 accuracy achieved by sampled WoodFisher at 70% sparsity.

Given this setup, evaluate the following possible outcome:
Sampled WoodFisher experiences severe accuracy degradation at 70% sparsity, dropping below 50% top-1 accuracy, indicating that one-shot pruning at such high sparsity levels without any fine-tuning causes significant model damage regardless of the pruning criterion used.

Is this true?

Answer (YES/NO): YES